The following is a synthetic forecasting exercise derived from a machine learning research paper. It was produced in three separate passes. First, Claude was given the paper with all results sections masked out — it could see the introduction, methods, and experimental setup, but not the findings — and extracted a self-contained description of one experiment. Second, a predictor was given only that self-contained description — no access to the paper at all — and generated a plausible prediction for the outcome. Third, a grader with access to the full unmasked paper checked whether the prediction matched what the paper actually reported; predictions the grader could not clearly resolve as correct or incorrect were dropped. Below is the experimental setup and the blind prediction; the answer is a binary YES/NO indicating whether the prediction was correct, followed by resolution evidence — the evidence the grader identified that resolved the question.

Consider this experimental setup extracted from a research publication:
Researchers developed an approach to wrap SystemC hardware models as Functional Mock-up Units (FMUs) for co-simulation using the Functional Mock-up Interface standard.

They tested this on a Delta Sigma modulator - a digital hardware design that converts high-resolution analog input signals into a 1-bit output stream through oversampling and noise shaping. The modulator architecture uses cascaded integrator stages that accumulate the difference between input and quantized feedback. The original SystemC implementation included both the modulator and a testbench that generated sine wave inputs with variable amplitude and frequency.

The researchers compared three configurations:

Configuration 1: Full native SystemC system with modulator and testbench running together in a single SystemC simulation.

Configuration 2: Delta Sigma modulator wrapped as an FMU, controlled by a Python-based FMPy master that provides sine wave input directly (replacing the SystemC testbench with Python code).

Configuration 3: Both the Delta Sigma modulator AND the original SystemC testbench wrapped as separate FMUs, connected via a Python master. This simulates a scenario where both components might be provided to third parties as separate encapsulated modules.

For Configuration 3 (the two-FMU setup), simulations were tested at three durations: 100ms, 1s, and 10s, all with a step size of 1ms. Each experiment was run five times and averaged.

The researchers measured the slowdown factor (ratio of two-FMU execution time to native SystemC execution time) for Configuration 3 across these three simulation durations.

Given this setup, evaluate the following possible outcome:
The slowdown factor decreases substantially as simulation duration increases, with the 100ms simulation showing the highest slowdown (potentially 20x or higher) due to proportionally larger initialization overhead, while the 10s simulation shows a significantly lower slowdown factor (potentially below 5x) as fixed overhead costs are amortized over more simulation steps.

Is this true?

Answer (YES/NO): NO